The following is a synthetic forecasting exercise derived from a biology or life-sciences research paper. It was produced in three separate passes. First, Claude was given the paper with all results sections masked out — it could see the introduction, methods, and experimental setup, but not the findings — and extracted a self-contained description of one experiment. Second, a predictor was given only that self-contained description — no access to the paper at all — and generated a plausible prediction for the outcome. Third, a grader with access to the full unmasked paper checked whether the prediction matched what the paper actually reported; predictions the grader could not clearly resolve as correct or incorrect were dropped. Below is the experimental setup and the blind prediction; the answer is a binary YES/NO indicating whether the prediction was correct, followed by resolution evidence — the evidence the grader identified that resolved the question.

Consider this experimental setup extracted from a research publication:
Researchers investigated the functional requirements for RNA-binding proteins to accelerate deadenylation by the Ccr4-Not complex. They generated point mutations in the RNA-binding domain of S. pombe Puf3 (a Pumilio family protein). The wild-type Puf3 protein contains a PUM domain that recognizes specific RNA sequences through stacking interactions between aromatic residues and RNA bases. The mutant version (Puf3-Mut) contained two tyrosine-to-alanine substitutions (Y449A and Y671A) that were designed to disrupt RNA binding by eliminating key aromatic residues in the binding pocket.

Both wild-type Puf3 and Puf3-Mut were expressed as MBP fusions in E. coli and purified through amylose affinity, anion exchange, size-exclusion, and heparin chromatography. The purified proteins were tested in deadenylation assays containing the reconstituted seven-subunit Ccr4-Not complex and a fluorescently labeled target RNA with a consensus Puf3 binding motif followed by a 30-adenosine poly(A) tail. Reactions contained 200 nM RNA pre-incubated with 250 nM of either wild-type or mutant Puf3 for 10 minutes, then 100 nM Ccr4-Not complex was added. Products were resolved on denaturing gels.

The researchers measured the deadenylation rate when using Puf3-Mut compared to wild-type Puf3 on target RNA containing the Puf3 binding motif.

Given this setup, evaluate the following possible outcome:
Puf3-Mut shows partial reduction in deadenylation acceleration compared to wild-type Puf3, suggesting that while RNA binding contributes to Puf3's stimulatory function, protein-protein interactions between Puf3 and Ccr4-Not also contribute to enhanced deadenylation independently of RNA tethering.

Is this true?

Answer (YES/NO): YES